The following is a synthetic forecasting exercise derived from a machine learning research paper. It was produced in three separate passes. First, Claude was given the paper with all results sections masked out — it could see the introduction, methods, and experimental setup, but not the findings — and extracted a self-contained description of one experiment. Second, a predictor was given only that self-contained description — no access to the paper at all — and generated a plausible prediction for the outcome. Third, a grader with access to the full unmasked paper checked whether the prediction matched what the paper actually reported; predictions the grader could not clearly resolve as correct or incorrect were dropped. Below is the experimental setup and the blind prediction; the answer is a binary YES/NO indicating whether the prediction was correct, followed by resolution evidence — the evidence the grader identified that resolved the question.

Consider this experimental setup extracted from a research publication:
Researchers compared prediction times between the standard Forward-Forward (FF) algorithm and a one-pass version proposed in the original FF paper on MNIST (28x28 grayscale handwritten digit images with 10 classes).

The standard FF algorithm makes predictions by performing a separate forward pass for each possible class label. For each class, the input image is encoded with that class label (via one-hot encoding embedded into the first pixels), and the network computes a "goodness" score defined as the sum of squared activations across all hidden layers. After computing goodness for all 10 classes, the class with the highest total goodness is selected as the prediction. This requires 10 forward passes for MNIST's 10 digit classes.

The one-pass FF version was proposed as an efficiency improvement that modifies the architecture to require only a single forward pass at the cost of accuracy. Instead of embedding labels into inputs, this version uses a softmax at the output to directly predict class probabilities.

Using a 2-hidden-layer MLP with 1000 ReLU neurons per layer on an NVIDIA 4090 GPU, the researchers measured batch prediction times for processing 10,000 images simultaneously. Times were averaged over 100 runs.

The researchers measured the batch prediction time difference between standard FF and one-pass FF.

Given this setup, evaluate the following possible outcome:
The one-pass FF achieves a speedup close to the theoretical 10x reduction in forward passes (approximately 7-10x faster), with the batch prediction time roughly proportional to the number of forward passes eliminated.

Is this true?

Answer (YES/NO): YES